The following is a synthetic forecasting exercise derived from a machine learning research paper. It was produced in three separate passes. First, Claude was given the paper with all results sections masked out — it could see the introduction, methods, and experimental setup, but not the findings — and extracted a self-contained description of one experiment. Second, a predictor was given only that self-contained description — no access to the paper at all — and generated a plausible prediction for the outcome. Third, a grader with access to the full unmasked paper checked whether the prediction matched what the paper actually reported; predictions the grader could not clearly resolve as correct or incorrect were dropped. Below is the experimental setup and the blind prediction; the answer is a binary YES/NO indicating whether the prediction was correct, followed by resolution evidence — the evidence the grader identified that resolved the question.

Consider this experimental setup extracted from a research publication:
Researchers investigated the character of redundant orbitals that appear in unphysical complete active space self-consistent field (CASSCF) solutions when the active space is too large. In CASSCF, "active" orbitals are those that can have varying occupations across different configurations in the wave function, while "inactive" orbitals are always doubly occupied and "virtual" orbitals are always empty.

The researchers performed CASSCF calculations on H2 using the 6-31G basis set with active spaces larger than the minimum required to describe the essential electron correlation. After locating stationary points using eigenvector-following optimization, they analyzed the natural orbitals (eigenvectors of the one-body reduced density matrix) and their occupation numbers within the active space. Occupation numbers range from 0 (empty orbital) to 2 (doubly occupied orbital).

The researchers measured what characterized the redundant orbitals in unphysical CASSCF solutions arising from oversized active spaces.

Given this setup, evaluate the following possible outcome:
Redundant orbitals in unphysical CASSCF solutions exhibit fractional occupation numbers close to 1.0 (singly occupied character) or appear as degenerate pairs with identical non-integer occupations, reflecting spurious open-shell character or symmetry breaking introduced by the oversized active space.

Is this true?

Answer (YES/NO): NO